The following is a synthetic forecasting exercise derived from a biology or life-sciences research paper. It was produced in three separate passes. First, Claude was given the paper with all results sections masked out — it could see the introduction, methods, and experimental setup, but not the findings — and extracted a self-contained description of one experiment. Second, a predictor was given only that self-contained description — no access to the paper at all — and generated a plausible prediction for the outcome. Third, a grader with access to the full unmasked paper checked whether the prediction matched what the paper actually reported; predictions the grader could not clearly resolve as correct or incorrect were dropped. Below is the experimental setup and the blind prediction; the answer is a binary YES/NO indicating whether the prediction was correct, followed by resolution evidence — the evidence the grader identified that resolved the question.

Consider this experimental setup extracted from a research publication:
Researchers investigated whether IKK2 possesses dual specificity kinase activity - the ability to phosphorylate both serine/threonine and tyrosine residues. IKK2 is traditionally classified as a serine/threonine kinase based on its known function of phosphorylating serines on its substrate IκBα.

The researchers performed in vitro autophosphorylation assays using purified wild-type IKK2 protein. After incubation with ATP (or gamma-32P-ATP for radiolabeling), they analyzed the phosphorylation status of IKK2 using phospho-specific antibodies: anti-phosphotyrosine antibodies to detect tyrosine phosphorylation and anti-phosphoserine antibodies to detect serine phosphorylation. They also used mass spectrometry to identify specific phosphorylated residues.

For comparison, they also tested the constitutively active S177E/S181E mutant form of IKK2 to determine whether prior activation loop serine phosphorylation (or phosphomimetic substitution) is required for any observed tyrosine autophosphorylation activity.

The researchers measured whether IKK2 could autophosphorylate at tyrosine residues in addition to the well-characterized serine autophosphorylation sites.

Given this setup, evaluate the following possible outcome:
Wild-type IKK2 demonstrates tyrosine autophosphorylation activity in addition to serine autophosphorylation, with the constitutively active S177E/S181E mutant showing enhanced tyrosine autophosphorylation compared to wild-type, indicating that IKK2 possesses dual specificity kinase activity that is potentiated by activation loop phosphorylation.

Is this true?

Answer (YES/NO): NO